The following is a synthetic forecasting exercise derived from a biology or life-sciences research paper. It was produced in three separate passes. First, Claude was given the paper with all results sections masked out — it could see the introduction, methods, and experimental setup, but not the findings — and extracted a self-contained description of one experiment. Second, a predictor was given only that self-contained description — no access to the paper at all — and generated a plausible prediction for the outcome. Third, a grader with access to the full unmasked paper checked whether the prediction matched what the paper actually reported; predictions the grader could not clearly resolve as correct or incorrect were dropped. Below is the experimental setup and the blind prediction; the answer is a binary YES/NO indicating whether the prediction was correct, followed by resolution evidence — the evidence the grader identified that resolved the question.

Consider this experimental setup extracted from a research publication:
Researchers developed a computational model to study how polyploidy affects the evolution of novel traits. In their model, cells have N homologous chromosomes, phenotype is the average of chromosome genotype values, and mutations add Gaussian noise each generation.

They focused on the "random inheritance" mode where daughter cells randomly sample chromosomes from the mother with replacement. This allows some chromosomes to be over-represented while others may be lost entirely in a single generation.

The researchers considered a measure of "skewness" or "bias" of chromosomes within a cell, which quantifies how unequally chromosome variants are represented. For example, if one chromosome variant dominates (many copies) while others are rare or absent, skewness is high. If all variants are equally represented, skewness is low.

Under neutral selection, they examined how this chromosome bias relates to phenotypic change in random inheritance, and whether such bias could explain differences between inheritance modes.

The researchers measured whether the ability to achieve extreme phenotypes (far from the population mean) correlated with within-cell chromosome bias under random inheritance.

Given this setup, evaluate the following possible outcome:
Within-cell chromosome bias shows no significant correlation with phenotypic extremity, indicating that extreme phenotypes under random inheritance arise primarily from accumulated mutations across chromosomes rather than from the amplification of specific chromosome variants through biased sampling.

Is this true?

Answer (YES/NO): NO